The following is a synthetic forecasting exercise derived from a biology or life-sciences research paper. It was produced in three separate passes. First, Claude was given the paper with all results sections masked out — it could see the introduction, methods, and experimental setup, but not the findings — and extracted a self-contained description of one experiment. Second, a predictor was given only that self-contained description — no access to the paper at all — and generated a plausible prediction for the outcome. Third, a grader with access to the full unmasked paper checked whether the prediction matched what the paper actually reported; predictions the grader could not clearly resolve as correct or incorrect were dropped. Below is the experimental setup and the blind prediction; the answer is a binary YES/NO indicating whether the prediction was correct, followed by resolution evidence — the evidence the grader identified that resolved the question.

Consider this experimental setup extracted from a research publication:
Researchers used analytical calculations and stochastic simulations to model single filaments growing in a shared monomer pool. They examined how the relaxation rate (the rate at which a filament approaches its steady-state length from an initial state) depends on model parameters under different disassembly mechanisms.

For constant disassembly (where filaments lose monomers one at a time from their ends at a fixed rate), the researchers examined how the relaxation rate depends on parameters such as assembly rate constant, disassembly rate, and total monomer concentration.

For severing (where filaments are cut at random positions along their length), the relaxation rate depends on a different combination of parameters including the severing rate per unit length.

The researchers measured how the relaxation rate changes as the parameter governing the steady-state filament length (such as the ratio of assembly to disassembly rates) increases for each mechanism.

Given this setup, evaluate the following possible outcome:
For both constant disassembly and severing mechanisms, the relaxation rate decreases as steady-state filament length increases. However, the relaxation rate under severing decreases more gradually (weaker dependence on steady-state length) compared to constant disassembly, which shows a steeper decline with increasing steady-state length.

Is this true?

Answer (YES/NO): NO